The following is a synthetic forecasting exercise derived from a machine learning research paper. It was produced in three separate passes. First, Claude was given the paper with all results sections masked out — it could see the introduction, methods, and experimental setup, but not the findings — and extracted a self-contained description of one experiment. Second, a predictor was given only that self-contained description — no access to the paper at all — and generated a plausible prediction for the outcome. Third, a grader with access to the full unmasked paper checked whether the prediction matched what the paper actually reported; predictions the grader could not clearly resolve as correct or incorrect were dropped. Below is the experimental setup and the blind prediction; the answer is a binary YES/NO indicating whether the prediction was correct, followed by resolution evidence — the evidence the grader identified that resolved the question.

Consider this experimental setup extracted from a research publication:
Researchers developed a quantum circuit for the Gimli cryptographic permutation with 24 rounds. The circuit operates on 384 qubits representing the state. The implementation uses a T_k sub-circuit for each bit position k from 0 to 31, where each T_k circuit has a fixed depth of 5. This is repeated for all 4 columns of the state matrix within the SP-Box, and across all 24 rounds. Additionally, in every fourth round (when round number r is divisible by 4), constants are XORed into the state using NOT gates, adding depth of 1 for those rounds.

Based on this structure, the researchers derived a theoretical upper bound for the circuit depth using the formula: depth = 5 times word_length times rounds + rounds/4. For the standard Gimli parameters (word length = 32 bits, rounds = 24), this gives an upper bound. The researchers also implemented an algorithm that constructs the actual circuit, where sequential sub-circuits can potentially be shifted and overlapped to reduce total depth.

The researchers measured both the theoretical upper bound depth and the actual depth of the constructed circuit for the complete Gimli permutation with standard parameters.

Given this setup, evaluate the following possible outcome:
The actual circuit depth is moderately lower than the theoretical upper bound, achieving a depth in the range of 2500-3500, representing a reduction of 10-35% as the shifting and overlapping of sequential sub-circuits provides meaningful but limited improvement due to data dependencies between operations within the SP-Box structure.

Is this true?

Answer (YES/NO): YES